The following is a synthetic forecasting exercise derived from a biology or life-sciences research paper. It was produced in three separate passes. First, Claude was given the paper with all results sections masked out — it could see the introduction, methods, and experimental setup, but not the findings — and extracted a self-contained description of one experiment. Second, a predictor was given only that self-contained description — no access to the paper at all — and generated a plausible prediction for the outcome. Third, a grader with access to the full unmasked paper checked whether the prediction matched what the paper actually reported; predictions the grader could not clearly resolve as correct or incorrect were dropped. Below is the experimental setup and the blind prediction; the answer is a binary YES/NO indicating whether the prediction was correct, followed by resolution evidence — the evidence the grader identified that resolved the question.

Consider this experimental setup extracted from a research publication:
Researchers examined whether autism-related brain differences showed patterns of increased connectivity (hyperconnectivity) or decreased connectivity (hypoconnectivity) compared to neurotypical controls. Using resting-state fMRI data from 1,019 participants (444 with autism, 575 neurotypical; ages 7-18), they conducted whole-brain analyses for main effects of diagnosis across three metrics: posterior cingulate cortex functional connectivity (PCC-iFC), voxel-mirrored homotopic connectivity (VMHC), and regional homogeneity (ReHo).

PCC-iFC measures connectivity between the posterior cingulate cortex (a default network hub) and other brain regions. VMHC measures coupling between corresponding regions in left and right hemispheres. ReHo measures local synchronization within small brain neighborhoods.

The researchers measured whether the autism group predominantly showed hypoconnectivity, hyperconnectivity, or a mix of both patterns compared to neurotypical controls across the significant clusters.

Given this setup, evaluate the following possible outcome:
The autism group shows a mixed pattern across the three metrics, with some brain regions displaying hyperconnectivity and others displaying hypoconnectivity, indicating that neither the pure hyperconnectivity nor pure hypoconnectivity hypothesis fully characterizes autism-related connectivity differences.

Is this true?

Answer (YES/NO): NO